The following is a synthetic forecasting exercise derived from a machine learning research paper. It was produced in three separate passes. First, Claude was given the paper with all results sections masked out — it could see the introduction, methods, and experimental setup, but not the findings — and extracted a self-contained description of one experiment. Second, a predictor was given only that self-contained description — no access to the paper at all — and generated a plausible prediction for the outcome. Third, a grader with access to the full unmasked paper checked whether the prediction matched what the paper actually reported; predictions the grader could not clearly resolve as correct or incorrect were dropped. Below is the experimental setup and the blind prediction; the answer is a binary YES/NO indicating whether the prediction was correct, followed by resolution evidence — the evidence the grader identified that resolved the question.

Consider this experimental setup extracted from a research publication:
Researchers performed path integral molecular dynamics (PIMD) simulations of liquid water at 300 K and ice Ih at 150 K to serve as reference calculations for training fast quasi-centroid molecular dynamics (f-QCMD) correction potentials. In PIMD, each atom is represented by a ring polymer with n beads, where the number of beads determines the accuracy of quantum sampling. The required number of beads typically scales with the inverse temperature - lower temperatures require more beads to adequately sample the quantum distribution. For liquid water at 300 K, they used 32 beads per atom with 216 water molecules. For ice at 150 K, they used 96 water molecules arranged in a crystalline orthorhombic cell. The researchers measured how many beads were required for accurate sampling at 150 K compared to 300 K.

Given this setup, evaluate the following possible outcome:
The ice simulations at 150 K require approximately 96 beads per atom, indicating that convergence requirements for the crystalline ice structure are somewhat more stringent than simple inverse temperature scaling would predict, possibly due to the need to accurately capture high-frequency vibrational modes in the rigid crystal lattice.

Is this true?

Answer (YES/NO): NO